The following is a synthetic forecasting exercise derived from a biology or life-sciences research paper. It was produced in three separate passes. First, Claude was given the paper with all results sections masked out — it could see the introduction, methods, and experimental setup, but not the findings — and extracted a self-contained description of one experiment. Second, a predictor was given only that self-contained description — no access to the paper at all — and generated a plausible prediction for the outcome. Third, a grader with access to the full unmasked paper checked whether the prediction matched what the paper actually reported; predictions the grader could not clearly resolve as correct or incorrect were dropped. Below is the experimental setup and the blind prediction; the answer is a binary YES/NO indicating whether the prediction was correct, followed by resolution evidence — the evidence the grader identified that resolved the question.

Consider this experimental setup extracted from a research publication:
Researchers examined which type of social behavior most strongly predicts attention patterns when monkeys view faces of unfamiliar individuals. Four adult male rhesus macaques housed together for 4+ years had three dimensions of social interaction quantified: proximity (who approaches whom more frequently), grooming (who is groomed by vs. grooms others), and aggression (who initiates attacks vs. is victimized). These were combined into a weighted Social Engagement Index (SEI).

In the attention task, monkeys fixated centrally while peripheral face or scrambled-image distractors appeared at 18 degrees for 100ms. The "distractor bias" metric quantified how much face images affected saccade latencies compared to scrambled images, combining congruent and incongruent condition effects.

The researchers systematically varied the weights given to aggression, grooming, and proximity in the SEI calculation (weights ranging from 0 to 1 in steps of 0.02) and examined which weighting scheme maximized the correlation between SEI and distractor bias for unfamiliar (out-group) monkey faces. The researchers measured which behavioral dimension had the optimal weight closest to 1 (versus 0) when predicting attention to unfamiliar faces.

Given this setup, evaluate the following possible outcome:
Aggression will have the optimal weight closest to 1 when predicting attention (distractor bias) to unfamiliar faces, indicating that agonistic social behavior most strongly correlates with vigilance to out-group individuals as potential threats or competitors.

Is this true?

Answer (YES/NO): NO